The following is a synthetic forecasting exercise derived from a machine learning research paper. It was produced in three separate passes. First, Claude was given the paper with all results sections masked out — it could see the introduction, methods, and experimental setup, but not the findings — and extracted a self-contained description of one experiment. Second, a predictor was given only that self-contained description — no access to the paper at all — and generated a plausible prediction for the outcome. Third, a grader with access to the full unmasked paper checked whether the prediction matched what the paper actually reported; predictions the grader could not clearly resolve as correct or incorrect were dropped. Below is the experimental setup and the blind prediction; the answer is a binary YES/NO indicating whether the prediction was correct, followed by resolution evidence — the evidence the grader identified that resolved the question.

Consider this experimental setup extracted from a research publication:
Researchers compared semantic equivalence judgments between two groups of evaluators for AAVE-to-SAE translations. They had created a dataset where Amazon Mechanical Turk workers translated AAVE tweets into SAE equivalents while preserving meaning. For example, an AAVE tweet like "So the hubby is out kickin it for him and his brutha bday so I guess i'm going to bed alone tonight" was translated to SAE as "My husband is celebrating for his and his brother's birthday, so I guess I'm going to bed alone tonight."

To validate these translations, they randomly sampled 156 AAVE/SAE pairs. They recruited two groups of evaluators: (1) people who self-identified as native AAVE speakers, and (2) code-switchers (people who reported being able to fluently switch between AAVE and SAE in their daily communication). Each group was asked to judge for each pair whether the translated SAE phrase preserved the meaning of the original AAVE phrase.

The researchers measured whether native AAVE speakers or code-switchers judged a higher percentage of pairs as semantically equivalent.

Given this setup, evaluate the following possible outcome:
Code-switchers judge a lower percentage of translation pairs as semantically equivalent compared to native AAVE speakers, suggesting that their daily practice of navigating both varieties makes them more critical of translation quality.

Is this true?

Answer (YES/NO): NO